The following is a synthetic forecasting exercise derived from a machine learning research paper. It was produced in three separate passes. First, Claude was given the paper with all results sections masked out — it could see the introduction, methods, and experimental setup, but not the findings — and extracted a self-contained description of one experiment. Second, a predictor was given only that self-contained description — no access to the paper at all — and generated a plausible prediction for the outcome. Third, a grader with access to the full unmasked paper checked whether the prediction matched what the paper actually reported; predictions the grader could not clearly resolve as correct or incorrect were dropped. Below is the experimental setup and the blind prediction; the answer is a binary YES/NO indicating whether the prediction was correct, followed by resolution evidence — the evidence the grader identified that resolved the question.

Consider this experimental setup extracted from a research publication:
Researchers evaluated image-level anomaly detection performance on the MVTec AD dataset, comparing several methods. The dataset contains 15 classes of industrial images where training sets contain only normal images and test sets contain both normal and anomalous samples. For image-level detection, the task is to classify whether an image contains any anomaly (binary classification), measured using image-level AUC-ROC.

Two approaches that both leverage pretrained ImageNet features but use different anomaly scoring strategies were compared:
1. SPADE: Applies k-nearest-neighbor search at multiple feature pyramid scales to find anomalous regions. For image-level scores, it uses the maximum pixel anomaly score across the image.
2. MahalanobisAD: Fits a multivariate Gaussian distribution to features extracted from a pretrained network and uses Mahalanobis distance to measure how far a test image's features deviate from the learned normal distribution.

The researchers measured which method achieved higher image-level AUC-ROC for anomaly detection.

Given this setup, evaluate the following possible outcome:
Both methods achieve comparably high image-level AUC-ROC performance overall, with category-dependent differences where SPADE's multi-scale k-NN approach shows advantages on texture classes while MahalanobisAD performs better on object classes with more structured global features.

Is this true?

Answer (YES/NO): NO